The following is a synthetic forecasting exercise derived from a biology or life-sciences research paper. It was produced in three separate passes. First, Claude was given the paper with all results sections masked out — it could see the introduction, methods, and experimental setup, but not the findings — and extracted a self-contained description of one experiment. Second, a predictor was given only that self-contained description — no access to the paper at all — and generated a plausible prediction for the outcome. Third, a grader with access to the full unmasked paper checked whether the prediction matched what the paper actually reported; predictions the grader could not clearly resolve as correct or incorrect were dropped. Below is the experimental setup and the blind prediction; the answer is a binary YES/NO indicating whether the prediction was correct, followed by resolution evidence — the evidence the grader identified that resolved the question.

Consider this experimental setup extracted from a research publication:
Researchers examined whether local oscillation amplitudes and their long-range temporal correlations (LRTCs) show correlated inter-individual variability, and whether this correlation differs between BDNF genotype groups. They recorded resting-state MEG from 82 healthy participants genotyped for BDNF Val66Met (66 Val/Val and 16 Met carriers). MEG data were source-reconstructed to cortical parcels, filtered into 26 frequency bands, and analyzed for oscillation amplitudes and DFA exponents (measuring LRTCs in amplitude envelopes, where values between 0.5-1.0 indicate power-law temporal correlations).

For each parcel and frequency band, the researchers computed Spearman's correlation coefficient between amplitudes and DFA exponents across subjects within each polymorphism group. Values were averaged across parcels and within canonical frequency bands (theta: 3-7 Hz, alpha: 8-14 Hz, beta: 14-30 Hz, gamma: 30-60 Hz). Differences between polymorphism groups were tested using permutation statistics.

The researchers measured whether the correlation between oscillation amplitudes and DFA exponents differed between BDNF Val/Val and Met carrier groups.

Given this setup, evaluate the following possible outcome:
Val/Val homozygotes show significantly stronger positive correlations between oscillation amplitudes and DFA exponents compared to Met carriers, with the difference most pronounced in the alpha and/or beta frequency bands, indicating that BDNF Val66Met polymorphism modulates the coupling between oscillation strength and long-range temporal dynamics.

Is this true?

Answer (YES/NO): NO